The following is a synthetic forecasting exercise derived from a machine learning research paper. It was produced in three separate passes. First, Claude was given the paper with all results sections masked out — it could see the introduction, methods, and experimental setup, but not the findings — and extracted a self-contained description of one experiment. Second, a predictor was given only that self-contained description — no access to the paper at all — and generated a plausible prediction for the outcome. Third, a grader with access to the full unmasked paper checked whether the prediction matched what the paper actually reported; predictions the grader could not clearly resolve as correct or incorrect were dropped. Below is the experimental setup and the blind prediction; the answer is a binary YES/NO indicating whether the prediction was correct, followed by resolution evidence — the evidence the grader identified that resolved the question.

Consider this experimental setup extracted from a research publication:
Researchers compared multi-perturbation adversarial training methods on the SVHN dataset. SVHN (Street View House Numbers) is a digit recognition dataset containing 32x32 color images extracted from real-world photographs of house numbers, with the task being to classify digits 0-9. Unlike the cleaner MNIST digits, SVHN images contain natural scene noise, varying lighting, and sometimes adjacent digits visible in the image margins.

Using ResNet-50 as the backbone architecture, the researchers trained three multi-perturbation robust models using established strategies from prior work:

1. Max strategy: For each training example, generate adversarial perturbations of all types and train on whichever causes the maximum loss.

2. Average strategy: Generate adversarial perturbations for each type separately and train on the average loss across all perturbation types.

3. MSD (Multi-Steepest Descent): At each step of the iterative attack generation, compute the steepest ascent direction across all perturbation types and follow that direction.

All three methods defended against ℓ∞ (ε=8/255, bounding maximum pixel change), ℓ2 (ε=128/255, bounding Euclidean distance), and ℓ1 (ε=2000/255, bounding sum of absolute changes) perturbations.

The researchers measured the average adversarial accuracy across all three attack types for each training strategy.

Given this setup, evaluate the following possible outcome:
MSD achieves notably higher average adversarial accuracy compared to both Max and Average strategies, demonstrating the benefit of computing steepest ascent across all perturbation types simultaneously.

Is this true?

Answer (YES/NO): NO